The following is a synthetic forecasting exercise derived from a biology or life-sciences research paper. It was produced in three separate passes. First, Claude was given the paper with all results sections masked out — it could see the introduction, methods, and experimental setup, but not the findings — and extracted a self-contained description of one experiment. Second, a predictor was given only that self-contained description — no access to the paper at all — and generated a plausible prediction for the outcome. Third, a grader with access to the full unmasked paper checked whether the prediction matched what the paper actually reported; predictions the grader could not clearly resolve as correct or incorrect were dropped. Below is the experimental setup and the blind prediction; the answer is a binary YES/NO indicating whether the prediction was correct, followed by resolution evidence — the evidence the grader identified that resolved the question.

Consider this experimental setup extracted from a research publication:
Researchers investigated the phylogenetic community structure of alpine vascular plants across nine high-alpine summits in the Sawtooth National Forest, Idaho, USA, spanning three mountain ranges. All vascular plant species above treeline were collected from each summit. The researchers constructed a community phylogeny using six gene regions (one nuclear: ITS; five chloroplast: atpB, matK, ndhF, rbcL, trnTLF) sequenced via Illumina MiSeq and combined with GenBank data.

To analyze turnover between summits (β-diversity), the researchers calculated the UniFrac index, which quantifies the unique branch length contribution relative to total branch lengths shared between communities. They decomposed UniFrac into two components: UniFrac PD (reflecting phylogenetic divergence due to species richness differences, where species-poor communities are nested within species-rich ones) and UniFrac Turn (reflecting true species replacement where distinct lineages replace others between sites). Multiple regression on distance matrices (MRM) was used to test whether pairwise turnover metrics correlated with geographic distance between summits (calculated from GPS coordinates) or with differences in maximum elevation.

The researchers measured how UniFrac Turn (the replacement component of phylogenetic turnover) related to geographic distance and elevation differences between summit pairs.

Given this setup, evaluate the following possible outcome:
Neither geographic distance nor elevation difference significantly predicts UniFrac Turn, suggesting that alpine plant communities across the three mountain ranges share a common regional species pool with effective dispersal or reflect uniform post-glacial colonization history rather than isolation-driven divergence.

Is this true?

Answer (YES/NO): YES